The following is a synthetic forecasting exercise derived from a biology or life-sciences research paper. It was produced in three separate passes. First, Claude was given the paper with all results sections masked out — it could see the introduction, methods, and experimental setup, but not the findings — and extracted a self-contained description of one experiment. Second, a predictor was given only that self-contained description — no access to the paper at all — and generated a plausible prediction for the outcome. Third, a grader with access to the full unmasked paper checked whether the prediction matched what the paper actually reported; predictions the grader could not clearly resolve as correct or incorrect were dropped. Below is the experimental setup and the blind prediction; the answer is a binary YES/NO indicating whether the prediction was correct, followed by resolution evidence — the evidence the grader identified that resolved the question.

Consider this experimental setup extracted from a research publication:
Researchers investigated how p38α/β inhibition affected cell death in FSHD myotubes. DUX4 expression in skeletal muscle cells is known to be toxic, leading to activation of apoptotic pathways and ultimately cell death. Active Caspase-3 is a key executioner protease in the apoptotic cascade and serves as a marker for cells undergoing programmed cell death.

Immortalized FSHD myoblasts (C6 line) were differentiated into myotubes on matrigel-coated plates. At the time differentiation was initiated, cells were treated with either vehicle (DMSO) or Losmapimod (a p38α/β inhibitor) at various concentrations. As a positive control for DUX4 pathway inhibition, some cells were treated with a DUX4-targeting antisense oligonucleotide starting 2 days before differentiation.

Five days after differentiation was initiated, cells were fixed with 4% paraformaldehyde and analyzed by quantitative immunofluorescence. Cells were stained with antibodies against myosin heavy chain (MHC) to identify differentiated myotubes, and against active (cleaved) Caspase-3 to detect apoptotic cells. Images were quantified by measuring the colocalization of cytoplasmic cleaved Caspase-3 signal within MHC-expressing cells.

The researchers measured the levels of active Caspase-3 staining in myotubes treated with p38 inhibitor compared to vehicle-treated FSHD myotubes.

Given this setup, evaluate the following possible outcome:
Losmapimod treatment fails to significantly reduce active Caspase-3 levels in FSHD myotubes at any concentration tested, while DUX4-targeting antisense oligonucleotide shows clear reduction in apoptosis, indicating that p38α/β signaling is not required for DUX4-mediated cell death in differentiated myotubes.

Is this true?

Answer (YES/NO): NO